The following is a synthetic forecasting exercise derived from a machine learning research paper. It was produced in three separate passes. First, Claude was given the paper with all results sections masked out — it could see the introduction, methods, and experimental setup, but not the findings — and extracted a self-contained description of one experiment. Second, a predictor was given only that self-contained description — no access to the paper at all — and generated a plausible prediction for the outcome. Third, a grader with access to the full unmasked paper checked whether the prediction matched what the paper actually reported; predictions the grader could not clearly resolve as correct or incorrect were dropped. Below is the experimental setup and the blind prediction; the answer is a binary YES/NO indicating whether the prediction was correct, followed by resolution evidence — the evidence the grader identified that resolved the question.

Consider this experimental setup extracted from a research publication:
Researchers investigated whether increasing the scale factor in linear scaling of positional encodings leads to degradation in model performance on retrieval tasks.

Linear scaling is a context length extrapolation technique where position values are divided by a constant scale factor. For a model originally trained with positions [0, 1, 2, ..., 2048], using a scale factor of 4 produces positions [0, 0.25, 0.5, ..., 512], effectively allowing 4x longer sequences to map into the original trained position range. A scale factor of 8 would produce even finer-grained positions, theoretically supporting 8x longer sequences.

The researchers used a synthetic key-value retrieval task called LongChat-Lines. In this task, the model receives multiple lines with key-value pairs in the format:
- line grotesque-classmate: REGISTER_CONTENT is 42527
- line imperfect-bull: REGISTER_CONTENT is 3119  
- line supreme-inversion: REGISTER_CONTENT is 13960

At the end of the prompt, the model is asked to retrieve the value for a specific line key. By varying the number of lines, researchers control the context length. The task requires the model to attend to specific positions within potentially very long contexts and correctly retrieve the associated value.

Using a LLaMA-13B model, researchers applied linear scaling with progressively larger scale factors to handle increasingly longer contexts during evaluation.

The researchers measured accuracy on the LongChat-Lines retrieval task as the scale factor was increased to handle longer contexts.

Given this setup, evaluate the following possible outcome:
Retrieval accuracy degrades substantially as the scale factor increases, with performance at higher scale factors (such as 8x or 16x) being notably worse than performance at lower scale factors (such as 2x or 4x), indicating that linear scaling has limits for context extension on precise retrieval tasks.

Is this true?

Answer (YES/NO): YES